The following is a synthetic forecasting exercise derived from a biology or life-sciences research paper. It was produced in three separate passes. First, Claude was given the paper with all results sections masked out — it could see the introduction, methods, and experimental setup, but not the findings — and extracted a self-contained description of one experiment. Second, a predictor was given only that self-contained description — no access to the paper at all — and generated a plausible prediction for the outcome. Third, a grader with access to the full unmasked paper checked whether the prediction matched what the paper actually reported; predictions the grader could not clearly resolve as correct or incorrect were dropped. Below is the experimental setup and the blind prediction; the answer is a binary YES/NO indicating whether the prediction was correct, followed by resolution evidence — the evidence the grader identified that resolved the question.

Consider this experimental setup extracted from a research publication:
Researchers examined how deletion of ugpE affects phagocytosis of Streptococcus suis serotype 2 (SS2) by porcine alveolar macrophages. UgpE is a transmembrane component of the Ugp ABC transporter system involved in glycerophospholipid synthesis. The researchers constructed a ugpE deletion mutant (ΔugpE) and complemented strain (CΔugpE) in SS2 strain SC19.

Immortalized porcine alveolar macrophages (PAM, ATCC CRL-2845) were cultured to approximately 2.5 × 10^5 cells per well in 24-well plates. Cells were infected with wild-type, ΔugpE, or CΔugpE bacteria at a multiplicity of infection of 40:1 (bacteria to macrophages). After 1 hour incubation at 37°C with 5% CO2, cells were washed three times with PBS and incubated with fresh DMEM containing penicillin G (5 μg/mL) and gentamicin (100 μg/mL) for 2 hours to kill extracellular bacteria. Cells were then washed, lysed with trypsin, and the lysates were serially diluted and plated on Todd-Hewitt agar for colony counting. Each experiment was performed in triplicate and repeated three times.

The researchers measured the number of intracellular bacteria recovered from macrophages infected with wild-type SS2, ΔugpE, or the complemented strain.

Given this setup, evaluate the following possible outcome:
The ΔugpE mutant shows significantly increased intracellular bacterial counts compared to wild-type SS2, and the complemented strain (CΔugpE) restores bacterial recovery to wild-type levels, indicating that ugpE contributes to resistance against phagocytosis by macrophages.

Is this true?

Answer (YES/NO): YES